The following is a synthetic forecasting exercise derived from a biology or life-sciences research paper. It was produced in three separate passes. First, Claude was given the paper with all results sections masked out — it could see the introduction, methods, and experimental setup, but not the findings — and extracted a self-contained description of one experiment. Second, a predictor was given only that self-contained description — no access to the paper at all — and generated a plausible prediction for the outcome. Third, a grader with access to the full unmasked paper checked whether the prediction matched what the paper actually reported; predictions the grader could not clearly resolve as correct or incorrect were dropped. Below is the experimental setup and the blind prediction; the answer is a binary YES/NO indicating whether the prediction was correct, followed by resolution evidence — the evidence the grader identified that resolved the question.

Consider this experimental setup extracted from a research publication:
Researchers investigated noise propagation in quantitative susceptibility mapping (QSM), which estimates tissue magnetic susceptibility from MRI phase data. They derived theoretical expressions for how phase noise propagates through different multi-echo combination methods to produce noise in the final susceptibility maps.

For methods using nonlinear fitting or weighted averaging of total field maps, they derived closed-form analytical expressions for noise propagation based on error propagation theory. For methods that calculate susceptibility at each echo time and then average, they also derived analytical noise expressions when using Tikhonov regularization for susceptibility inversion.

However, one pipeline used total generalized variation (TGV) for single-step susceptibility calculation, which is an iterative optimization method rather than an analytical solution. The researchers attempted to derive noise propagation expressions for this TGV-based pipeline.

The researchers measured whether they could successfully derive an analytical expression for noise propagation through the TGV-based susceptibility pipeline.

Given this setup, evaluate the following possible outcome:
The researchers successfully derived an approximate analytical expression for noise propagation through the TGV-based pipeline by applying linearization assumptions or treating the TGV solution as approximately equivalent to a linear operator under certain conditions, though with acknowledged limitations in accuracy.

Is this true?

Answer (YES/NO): NO